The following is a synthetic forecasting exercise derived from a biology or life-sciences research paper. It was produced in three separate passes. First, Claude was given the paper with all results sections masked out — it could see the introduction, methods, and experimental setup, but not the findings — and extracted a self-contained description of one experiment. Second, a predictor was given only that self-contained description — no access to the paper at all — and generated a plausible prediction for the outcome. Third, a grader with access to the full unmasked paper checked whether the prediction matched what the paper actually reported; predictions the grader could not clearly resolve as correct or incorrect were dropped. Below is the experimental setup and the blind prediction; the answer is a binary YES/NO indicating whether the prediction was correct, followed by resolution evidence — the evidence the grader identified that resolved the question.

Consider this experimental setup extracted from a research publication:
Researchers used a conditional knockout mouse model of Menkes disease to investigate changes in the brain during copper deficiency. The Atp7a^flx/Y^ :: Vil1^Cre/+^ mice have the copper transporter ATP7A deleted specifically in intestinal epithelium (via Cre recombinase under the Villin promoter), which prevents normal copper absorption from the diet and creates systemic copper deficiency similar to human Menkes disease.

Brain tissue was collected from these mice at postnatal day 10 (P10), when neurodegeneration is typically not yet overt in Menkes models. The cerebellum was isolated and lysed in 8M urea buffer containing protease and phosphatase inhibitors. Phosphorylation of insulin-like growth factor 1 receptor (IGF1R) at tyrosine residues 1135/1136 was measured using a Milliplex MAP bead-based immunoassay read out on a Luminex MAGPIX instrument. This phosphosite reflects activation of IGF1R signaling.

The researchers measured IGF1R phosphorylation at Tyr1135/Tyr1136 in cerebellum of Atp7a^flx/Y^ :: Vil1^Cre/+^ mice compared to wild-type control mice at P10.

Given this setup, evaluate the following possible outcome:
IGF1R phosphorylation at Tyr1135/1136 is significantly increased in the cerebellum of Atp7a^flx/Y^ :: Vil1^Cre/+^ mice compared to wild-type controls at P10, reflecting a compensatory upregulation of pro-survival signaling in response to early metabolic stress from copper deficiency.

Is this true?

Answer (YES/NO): YES